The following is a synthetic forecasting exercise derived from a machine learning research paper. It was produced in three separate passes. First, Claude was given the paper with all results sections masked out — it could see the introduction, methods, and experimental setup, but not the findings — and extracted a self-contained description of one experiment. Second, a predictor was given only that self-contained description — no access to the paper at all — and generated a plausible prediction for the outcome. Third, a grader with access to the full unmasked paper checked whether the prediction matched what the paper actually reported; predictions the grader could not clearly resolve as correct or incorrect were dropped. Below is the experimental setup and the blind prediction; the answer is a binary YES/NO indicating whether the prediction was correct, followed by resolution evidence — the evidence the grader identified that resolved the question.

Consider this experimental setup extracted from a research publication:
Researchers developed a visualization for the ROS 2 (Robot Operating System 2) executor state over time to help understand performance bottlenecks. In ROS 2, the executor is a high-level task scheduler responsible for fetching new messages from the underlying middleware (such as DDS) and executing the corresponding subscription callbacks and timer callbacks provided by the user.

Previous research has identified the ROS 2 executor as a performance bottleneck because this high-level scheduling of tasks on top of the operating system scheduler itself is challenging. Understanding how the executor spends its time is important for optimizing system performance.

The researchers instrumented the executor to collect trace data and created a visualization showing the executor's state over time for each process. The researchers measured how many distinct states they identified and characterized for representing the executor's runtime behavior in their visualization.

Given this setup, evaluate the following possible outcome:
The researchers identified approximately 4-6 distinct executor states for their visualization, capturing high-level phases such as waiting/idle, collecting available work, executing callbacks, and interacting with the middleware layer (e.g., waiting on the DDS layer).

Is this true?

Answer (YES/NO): NO